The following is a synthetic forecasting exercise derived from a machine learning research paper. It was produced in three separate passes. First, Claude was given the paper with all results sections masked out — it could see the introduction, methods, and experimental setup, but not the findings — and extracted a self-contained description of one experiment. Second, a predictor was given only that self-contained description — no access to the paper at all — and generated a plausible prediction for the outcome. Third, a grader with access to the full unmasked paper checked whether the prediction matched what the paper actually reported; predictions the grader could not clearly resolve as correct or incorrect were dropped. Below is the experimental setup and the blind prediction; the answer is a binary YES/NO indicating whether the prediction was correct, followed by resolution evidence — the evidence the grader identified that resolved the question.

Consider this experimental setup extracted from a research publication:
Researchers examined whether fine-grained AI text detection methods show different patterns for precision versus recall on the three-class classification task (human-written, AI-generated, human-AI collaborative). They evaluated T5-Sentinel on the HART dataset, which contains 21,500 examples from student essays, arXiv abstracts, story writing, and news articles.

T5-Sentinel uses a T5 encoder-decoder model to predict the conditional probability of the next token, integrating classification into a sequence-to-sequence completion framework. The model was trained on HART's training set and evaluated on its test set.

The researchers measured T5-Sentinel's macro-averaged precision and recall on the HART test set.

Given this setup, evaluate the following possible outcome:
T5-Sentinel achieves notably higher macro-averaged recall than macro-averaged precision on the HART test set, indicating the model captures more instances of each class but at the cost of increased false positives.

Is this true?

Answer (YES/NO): NO